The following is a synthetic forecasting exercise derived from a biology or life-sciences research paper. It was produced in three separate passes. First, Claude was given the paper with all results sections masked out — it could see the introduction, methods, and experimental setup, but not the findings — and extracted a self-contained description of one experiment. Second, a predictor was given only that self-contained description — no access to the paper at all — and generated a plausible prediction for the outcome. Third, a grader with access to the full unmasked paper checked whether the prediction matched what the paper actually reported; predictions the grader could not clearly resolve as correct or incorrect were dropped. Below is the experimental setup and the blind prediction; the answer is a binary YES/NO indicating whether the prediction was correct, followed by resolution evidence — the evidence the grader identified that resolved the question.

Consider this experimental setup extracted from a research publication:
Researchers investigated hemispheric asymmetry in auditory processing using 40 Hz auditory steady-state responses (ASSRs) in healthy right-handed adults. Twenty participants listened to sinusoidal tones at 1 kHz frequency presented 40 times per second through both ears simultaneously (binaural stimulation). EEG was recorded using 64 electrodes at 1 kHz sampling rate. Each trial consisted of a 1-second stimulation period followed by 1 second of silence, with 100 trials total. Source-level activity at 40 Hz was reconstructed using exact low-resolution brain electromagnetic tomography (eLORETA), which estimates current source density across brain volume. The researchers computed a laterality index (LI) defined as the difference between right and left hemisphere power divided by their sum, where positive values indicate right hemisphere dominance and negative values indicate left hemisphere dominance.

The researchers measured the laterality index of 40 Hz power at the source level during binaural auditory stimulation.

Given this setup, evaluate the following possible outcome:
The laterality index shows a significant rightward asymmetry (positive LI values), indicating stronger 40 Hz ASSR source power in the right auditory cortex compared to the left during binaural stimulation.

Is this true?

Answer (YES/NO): YES